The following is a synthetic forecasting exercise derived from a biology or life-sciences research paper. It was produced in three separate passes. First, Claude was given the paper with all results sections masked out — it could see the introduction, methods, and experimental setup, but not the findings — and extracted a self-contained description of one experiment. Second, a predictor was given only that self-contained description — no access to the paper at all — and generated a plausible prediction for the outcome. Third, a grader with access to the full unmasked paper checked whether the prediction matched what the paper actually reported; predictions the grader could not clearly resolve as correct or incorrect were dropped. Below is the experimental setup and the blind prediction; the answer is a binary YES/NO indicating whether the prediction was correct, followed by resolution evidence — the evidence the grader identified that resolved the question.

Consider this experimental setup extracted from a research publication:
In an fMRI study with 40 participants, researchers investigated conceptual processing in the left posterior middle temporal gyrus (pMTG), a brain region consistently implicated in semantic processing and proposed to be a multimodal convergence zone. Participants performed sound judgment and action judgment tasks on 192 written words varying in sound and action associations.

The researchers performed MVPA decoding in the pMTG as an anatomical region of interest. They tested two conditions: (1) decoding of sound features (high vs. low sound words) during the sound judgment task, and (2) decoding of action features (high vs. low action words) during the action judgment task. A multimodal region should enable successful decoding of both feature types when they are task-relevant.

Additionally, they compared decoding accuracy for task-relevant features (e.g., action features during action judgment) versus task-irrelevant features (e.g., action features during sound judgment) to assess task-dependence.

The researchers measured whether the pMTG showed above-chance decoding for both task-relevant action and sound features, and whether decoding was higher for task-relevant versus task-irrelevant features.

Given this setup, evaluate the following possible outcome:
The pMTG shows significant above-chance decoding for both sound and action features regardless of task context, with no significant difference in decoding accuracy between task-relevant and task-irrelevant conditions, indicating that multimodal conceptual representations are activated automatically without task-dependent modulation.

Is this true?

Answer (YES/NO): NO